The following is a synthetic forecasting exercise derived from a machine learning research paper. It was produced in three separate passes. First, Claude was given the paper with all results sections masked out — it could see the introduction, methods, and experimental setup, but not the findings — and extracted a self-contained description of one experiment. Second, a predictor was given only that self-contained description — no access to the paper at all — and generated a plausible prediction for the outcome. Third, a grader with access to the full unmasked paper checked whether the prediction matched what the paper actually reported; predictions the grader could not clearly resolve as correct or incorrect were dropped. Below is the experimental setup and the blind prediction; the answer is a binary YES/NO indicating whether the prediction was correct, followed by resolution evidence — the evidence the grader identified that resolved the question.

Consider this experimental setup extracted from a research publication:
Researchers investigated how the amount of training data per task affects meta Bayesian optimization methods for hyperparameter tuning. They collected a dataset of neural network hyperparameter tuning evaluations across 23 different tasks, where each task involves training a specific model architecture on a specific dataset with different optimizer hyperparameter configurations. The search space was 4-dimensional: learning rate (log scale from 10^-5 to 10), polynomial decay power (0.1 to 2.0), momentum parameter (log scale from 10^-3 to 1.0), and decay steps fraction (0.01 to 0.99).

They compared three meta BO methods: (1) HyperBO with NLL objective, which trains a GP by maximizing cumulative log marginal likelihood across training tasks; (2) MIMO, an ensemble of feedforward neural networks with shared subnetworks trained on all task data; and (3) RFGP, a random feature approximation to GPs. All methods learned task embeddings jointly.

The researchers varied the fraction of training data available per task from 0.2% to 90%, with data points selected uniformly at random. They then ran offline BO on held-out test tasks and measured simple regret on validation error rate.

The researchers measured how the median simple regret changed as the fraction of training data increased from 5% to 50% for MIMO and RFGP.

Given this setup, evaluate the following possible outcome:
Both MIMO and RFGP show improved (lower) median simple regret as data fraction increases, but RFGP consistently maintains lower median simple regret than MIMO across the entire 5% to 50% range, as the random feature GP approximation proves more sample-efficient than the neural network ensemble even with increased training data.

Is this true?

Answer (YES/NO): NO